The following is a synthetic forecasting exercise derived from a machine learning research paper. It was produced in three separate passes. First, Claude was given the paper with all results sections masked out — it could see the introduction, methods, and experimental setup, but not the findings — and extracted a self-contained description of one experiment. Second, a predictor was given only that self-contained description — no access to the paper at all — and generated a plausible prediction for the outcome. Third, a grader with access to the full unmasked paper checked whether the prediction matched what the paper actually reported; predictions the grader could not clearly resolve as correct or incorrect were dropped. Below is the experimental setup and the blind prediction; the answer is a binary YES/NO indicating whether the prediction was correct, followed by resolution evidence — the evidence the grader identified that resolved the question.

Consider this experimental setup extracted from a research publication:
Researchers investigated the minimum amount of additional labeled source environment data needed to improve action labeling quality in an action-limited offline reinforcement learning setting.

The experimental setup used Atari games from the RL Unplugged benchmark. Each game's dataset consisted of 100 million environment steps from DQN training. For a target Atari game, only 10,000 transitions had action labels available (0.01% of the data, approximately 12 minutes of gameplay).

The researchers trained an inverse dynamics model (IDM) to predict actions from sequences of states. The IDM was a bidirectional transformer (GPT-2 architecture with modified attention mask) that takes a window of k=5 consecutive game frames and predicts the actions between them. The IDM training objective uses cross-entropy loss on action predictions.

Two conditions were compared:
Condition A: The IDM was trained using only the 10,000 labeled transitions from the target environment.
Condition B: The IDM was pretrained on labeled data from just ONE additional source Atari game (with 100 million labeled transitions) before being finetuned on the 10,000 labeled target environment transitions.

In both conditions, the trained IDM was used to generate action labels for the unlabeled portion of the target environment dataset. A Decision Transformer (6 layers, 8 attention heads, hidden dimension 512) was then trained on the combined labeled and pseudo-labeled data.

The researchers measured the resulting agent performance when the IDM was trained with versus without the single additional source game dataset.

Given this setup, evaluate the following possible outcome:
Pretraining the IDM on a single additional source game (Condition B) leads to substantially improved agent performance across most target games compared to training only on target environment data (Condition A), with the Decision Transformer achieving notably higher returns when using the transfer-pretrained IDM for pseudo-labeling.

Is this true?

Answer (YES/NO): YES